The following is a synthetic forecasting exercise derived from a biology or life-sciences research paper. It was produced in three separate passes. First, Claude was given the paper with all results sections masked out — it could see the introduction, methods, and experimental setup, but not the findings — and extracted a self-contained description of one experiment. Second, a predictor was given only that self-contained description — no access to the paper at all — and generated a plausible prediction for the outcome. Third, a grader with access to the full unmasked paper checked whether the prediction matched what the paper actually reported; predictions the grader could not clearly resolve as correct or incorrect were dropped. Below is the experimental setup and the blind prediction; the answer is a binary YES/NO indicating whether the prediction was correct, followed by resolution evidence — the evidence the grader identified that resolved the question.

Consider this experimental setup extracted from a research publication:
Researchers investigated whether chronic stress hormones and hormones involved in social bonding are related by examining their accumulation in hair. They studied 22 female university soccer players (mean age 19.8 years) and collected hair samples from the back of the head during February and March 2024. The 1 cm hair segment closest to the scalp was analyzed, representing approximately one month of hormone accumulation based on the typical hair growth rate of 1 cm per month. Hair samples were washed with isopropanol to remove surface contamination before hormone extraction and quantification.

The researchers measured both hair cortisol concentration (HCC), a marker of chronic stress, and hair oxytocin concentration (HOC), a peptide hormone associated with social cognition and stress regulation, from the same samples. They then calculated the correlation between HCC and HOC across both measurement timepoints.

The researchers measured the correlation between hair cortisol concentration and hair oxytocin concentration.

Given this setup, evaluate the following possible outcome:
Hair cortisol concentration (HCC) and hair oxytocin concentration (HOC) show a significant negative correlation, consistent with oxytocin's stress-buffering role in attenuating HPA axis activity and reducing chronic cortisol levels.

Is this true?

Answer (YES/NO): NO